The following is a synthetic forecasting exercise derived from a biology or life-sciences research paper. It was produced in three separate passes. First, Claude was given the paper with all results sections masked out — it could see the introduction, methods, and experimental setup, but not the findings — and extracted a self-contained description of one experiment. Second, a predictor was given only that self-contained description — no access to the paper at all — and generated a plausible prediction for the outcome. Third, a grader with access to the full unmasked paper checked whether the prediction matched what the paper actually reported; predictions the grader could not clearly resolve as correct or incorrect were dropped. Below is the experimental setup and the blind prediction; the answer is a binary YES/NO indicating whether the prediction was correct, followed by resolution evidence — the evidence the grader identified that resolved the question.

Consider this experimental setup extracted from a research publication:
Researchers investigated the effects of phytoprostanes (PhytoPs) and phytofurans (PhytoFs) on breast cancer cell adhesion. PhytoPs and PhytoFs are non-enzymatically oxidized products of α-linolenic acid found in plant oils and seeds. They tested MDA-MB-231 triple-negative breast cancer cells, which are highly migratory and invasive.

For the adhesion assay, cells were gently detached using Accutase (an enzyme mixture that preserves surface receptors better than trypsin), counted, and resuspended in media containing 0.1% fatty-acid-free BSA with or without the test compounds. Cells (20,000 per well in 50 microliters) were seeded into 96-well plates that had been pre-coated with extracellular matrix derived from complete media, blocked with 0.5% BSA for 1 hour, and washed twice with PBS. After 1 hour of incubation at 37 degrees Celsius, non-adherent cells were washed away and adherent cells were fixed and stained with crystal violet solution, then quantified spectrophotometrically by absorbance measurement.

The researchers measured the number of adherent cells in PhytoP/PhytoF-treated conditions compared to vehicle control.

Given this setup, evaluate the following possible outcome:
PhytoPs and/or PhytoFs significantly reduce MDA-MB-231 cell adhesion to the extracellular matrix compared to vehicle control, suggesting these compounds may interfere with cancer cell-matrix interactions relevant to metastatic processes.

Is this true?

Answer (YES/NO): NO